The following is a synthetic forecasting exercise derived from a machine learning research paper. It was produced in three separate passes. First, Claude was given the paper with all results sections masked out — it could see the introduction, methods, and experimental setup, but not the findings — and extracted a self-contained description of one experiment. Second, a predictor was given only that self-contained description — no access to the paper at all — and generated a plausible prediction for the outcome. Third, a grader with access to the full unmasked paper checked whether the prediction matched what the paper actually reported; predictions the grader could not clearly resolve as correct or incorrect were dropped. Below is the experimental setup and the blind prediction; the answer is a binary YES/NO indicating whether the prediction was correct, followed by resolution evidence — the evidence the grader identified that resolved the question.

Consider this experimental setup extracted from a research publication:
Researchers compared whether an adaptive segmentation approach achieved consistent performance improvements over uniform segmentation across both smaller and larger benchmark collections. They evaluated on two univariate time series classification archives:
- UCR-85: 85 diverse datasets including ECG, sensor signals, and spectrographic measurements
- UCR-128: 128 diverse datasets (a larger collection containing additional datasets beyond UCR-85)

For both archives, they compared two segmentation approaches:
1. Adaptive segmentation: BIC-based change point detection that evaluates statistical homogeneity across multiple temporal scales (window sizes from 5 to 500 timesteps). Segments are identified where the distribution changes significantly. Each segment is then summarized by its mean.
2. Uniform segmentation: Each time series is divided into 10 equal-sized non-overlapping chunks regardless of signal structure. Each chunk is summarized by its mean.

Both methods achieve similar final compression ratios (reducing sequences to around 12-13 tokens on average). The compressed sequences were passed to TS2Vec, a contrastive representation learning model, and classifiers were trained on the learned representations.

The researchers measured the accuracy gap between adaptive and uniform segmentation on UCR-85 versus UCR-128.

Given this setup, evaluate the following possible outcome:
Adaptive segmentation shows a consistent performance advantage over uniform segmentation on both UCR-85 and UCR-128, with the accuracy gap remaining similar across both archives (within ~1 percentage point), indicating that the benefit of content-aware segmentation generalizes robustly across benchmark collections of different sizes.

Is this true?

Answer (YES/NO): YES